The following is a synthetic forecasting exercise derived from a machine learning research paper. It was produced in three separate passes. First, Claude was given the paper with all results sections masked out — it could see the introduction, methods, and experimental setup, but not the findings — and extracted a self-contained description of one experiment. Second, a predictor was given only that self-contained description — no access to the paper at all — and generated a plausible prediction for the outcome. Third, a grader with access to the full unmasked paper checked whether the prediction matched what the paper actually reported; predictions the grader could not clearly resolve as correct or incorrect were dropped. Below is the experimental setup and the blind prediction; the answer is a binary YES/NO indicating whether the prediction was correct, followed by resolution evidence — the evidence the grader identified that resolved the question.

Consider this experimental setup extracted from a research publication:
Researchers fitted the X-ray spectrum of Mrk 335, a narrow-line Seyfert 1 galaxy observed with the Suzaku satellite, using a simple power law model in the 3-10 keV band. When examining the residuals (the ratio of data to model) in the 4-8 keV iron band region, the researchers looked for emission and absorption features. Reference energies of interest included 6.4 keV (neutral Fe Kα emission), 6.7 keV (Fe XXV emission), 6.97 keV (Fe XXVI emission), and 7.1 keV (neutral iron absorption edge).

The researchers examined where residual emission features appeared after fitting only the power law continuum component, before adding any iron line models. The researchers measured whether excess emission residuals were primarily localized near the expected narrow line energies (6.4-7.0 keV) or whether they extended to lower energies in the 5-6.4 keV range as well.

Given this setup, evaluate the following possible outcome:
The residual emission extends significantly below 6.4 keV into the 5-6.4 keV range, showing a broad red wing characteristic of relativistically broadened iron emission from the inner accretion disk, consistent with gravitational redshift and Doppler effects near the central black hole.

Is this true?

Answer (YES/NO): YES